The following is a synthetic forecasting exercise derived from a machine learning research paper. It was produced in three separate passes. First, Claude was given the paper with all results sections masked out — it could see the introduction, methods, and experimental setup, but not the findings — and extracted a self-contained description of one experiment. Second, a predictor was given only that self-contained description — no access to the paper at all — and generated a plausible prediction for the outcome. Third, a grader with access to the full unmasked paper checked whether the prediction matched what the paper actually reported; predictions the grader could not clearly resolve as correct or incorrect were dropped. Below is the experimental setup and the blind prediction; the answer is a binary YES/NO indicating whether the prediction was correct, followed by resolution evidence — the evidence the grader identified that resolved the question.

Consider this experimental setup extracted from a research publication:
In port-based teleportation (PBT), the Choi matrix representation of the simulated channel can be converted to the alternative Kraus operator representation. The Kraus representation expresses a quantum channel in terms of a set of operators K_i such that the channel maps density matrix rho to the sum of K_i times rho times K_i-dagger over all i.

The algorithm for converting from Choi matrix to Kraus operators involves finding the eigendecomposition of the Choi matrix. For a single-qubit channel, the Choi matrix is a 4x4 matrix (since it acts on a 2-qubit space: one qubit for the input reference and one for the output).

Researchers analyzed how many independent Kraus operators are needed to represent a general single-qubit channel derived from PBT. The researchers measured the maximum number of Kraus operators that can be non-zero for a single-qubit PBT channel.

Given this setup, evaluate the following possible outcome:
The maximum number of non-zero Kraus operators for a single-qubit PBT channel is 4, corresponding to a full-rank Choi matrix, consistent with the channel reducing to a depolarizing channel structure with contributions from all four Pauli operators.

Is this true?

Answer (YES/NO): YES